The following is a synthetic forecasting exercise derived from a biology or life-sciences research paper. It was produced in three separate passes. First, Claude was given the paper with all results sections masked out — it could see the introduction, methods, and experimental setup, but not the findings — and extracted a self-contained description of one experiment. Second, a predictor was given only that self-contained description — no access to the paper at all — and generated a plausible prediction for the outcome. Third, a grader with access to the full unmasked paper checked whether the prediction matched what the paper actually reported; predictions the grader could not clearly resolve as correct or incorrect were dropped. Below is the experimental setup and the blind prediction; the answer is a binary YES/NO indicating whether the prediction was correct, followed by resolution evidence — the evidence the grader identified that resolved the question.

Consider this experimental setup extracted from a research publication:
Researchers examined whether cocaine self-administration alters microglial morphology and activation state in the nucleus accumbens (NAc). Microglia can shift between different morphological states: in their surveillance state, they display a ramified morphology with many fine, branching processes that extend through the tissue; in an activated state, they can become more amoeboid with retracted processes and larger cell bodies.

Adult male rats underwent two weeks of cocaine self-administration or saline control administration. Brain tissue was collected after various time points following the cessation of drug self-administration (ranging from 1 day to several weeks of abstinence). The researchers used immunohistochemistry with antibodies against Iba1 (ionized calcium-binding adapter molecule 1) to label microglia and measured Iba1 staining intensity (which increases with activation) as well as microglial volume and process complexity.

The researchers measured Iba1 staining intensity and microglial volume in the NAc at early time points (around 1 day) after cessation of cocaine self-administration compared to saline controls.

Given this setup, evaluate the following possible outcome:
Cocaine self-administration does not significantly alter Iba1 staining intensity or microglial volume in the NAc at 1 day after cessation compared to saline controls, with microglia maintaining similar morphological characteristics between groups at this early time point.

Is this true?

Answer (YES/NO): YES